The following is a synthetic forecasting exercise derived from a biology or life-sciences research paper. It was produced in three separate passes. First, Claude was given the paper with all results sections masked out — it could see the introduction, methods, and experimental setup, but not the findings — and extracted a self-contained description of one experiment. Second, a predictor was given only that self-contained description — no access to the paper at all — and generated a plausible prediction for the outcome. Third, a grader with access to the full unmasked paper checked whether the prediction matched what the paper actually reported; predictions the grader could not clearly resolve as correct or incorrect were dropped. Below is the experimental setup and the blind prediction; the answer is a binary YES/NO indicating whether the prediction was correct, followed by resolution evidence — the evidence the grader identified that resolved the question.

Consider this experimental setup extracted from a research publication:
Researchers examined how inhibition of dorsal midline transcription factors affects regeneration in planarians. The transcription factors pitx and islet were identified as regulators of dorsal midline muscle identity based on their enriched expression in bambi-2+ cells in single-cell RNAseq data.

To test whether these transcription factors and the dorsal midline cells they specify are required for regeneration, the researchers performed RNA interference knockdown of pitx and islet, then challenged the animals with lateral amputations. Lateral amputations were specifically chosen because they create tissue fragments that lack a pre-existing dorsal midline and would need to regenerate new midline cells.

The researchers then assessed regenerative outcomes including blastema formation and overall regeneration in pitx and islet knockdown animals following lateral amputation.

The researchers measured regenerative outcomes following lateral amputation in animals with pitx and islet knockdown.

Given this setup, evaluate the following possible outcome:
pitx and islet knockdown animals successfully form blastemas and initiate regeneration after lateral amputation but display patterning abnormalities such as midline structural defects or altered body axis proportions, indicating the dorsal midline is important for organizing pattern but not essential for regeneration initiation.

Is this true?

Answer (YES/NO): NO